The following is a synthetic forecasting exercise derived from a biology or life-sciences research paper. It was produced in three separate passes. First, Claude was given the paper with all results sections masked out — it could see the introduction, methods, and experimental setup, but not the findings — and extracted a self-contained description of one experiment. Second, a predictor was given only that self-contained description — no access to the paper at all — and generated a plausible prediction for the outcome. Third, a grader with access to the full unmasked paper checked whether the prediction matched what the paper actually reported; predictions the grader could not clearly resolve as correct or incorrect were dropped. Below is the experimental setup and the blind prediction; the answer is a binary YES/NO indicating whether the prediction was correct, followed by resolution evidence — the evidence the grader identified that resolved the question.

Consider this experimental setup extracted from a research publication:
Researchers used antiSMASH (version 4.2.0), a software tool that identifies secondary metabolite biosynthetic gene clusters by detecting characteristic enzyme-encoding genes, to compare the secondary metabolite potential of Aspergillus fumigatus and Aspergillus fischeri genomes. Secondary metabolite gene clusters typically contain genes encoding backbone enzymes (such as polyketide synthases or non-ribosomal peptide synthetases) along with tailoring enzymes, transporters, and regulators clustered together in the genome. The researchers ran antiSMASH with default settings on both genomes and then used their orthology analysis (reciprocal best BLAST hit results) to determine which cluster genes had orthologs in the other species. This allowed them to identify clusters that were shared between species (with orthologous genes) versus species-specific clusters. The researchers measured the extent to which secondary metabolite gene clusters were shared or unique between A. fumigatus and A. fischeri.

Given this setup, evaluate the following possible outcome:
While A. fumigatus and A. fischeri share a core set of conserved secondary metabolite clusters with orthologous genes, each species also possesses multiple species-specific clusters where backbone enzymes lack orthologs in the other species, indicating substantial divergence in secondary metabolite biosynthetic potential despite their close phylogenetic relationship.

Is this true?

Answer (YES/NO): YES